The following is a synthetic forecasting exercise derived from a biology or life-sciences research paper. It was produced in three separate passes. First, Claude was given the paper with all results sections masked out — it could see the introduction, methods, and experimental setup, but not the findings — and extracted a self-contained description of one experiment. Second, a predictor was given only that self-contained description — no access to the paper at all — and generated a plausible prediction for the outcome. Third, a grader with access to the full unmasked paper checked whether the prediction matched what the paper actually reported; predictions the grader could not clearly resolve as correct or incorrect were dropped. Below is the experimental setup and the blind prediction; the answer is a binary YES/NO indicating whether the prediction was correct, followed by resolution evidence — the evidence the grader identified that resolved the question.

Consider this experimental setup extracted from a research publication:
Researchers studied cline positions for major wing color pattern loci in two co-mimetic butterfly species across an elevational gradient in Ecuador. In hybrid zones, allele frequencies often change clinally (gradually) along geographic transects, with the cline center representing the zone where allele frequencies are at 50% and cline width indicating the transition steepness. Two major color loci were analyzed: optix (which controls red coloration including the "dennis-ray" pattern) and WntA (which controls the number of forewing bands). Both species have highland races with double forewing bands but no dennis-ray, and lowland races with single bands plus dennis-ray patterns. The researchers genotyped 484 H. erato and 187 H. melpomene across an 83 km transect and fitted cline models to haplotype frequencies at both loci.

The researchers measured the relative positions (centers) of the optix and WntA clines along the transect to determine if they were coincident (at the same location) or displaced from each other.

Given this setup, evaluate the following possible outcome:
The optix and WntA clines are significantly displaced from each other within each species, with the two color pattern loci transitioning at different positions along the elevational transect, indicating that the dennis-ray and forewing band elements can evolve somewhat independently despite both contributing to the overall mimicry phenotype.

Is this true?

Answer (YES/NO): YES